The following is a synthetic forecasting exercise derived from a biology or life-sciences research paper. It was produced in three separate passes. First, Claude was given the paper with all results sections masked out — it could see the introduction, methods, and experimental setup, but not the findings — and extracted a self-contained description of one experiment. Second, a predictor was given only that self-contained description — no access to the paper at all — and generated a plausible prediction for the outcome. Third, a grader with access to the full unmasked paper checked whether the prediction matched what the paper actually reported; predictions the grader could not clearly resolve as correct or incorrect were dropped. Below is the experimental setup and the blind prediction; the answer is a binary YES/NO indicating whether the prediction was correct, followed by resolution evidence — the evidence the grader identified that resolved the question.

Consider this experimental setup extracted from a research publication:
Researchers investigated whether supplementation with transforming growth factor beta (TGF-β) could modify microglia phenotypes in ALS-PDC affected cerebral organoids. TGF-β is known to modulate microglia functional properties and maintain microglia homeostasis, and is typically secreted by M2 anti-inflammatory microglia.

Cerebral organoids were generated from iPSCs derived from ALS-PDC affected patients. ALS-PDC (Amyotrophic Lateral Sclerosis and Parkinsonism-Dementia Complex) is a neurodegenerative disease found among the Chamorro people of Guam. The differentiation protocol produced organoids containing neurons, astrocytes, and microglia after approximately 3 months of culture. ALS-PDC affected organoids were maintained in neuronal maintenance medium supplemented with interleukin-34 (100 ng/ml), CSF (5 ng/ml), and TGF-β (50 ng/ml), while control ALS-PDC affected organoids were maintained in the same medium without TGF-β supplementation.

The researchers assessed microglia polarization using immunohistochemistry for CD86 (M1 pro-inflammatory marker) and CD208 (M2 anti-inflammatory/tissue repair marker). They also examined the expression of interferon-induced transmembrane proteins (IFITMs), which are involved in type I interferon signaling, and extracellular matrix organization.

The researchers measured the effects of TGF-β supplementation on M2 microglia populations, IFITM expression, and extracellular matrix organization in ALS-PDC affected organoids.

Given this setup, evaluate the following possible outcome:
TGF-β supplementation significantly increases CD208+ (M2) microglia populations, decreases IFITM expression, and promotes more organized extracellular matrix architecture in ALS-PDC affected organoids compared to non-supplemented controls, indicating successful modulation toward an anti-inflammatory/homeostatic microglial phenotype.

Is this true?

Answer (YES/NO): NO